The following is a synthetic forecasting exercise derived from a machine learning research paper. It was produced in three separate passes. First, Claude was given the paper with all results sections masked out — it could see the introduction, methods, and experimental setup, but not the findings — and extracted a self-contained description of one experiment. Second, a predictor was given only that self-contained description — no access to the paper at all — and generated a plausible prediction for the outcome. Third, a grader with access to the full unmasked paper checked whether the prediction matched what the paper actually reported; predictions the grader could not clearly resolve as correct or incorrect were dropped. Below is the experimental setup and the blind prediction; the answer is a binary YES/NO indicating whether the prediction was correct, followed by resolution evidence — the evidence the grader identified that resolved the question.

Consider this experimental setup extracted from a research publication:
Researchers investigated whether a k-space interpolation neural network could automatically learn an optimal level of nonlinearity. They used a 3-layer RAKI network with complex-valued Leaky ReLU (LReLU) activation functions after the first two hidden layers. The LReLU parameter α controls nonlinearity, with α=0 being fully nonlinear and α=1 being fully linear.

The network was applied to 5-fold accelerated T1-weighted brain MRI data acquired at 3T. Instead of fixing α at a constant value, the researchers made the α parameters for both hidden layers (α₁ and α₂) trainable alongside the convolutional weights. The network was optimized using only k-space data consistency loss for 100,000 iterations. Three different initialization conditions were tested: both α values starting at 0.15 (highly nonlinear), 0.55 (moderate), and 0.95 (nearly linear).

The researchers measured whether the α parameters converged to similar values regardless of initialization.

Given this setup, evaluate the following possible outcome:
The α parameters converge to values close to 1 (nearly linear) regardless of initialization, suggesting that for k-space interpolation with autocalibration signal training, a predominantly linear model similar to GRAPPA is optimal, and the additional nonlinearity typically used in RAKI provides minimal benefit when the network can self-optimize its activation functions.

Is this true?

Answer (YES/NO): NO